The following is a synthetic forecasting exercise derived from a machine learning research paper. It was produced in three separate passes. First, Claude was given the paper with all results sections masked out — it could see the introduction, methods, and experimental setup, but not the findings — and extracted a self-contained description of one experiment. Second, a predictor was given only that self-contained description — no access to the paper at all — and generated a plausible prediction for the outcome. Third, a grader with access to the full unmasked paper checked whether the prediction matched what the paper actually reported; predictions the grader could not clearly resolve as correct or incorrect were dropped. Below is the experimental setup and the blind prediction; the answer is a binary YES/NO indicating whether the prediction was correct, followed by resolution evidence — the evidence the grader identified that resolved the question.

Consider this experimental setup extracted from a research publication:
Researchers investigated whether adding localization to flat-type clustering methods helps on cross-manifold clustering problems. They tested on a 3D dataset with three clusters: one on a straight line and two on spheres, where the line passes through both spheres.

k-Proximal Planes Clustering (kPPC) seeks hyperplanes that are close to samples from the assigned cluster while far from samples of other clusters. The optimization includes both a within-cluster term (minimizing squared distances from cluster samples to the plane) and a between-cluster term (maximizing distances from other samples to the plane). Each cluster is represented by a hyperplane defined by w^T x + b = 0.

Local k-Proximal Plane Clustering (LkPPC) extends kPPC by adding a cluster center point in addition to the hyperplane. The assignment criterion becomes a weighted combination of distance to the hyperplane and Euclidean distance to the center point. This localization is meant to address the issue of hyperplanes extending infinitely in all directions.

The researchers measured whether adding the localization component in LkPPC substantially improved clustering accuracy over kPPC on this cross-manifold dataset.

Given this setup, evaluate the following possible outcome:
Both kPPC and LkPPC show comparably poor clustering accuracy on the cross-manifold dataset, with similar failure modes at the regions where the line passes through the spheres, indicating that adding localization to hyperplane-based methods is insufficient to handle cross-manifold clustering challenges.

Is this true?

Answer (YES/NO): NO